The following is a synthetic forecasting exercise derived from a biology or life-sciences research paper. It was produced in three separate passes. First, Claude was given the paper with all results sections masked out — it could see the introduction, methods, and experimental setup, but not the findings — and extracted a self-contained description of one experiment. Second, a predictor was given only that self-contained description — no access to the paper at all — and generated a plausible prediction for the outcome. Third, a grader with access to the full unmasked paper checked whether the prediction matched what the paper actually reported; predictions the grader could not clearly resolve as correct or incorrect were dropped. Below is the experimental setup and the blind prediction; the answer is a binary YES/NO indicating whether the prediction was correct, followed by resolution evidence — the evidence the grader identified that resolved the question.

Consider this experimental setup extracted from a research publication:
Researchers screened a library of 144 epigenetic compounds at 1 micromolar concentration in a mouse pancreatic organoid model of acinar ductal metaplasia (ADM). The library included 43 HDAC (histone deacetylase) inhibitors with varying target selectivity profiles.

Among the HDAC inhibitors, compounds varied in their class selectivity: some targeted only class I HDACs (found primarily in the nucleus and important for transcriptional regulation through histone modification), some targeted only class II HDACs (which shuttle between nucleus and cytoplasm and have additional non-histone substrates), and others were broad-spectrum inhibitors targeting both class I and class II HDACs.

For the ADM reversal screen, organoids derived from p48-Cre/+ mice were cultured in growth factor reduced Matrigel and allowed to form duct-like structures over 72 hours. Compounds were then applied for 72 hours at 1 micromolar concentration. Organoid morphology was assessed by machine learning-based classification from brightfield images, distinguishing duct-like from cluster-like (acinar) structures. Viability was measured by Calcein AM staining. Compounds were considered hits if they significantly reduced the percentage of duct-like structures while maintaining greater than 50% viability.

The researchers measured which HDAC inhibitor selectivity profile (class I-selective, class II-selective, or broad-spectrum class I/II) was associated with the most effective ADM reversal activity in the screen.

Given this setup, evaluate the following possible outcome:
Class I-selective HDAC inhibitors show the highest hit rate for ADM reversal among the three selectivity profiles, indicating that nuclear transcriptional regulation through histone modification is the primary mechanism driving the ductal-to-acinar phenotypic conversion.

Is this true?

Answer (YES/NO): YES